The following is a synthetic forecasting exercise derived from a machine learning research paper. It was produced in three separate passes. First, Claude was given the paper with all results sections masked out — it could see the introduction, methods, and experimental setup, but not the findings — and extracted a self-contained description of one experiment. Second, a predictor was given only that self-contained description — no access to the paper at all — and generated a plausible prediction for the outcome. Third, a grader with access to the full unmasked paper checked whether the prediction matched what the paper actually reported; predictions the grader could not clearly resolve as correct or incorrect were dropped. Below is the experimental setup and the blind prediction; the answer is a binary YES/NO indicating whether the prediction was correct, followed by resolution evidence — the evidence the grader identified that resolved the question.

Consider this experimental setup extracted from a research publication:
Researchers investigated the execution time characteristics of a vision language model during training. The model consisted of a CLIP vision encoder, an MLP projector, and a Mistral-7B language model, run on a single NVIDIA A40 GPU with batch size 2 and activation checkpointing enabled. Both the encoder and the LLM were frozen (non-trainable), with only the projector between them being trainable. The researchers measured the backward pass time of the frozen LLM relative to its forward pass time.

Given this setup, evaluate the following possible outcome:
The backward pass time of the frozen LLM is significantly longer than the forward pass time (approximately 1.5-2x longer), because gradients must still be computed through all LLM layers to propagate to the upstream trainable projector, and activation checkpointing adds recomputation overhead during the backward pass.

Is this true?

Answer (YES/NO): NO